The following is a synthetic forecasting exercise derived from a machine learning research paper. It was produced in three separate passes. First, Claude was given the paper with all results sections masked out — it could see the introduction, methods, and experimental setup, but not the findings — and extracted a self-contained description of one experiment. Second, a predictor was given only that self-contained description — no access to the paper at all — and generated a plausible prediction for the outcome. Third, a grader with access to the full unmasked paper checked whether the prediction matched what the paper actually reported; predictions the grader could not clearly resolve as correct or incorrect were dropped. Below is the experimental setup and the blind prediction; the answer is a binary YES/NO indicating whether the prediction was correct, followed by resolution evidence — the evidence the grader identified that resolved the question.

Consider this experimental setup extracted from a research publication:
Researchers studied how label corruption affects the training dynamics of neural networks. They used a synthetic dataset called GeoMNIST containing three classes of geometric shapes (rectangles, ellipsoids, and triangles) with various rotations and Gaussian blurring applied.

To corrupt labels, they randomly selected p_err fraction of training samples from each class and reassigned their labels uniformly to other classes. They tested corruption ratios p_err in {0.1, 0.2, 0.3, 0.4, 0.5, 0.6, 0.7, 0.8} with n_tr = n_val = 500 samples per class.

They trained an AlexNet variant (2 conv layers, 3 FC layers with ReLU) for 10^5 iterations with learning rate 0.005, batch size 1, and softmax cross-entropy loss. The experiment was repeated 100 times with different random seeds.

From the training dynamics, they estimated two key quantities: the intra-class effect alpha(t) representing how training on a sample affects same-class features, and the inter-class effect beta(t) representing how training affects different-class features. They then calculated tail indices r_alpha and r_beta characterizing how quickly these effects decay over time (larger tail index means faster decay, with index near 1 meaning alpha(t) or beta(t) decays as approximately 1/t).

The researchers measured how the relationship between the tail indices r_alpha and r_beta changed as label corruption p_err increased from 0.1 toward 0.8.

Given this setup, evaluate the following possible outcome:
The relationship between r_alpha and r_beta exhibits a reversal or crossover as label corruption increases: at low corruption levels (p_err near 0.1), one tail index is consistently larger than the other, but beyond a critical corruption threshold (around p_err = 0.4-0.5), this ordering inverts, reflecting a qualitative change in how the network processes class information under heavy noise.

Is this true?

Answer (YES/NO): NO